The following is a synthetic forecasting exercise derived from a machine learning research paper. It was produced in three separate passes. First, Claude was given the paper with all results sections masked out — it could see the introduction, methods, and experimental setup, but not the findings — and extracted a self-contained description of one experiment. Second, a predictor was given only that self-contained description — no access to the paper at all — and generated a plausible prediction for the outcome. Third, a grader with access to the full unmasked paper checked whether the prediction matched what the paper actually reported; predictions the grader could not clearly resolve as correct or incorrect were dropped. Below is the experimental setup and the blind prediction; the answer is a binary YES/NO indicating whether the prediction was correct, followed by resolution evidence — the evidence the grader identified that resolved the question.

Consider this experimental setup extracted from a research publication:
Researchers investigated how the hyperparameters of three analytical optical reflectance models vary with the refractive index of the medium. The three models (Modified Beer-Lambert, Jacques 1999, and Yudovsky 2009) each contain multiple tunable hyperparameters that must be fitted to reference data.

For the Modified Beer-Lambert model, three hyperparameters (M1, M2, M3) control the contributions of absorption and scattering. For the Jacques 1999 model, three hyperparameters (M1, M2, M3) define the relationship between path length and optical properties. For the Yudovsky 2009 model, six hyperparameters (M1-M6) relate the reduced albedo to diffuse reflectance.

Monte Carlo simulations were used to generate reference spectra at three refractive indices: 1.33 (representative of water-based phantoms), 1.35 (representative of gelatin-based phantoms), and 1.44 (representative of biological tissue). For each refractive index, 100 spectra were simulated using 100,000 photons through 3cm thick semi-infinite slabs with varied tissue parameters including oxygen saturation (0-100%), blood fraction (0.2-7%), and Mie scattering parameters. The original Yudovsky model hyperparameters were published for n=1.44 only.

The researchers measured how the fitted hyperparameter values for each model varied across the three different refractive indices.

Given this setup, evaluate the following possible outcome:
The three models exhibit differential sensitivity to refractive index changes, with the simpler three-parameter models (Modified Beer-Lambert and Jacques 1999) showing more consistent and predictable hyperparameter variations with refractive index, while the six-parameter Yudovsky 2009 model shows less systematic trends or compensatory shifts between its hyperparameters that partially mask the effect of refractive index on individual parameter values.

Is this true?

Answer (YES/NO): NO